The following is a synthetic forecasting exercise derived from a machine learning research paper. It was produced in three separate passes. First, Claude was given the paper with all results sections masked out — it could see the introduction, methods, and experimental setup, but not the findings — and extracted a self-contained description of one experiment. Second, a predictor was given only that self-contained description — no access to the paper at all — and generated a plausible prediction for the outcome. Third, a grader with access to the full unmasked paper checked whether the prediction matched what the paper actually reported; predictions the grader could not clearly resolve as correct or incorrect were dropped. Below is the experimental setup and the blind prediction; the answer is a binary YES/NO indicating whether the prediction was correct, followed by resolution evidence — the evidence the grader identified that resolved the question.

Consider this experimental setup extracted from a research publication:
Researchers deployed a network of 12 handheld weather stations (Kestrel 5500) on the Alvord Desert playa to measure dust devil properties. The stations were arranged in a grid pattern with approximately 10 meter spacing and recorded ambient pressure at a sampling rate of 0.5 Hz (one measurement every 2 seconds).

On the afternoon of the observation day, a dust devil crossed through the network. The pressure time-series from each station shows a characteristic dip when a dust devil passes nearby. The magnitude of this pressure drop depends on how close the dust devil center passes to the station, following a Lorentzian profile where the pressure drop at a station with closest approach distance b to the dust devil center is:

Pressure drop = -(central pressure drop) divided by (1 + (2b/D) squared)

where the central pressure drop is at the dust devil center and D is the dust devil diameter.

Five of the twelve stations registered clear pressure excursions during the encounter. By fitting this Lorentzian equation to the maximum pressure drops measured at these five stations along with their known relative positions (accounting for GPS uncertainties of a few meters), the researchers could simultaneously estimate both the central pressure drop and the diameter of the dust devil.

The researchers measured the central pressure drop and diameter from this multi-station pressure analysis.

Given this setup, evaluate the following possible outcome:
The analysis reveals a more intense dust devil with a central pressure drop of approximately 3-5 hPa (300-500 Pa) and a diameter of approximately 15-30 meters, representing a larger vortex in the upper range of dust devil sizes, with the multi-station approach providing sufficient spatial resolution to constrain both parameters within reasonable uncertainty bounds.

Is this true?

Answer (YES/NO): NO